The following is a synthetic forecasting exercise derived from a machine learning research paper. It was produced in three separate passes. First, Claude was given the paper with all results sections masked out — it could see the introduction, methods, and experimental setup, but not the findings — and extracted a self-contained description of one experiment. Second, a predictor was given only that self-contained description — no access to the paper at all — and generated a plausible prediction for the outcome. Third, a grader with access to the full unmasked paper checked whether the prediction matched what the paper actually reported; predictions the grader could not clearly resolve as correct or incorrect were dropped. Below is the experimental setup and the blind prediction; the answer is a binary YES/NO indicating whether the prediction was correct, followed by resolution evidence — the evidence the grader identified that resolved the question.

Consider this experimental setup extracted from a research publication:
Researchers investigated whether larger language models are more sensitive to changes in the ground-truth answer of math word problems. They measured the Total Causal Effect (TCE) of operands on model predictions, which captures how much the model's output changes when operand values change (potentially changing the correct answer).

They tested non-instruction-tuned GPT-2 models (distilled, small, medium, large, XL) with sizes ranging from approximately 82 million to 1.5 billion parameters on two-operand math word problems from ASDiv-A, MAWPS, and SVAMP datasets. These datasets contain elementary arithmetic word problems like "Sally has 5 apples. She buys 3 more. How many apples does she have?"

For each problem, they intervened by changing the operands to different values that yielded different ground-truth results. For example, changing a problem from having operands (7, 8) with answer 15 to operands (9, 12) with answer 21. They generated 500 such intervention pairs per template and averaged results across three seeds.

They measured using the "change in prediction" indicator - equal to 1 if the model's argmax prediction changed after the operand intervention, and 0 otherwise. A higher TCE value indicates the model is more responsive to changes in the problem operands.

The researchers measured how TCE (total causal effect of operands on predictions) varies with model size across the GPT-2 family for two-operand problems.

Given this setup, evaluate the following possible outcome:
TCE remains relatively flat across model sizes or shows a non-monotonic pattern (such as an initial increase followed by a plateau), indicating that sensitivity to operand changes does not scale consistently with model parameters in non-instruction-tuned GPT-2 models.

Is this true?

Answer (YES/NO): YES